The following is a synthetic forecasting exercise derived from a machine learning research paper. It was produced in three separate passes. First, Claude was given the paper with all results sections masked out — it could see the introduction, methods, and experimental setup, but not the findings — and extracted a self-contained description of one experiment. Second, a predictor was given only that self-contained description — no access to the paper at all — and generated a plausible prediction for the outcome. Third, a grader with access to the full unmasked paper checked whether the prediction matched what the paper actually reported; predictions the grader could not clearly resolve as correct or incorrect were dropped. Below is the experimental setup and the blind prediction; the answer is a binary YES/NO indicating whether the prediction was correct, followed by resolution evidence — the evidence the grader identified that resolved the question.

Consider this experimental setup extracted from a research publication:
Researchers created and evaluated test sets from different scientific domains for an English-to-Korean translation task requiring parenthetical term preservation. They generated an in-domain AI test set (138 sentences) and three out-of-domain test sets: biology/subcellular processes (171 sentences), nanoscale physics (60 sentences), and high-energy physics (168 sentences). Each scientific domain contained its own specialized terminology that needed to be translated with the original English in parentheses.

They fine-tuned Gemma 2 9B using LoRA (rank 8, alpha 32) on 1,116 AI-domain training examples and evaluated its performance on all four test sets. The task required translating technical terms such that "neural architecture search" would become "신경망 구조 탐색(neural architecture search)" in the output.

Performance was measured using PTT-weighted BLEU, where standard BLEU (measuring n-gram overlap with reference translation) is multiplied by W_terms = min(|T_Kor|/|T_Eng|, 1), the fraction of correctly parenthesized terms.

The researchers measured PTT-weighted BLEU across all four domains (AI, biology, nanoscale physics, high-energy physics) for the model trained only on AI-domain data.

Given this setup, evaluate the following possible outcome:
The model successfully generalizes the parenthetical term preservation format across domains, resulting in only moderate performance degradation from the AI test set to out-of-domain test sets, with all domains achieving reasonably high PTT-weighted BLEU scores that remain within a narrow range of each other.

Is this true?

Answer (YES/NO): NO